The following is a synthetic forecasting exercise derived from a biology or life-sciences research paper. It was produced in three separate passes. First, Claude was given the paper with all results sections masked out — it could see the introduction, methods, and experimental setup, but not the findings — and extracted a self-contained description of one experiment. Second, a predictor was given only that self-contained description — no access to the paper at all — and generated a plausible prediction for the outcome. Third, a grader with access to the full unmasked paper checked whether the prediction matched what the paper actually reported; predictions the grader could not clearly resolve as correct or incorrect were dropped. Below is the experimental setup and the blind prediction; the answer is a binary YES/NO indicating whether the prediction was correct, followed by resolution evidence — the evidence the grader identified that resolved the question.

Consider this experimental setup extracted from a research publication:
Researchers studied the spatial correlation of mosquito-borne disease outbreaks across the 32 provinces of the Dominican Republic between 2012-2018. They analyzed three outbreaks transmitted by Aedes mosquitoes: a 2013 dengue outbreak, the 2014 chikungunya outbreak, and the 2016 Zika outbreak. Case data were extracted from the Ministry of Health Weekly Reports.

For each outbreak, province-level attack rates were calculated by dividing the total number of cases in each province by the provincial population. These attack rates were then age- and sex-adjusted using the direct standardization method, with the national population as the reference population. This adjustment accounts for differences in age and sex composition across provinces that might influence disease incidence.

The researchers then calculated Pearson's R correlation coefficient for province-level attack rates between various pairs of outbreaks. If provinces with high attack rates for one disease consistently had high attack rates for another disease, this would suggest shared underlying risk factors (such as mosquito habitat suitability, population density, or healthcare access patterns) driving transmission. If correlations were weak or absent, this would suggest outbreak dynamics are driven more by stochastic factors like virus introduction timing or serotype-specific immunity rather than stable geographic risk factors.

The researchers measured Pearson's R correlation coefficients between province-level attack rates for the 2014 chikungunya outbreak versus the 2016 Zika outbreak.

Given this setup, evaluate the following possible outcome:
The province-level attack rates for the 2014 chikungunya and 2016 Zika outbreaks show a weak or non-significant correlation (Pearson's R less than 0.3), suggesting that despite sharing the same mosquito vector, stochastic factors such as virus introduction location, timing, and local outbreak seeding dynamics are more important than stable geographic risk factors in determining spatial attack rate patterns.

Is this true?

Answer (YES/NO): NO